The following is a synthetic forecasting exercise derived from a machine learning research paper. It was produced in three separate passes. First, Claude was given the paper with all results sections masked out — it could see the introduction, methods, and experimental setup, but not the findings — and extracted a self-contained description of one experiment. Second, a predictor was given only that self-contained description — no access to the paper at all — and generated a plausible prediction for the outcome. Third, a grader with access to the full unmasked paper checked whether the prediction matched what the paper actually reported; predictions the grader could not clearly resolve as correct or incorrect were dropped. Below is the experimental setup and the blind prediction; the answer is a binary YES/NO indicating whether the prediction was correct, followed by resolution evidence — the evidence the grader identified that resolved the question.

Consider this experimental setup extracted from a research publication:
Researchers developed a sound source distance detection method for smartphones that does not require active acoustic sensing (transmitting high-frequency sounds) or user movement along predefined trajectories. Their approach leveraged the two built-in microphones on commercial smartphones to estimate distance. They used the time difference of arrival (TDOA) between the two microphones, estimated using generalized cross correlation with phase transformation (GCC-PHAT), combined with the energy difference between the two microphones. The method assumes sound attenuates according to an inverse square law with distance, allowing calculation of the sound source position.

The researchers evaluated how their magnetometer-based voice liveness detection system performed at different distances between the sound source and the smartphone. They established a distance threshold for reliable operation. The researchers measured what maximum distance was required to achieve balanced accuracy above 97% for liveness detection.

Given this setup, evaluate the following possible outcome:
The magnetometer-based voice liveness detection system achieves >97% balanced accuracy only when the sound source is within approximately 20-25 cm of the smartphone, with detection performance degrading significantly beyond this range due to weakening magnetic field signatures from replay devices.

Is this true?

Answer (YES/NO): NO